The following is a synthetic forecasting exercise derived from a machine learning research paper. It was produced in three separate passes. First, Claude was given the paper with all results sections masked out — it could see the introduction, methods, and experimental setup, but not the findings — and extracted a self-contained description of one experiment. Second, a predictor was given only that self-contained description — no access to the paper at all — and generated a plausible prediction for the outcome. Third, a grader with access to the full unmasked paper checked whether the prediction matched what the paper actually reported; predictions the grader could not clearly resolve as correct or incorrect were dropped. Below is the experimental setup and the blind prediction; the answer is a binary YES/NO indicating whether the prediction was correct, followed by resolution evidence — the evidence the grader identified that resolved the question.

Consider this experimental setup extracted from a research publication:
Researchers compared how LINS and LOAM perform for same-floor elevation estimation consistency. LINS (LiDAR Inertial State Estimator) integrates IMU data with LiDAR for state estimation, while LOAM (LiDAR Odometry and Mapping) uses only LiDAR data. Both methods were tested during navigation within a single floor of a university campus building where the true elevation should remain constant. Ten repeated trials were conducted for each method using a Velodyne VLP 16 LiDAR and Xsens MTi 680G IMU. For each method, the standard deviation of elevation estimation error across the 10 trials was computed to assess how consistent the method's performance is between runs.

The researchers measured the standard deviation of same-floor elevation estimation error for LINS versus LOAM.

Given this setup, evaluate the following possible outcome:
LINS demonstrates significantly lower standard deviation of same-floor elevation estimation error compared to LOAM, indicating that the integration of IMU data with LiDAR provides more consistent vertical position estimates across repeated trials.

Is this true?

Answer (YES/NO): NO